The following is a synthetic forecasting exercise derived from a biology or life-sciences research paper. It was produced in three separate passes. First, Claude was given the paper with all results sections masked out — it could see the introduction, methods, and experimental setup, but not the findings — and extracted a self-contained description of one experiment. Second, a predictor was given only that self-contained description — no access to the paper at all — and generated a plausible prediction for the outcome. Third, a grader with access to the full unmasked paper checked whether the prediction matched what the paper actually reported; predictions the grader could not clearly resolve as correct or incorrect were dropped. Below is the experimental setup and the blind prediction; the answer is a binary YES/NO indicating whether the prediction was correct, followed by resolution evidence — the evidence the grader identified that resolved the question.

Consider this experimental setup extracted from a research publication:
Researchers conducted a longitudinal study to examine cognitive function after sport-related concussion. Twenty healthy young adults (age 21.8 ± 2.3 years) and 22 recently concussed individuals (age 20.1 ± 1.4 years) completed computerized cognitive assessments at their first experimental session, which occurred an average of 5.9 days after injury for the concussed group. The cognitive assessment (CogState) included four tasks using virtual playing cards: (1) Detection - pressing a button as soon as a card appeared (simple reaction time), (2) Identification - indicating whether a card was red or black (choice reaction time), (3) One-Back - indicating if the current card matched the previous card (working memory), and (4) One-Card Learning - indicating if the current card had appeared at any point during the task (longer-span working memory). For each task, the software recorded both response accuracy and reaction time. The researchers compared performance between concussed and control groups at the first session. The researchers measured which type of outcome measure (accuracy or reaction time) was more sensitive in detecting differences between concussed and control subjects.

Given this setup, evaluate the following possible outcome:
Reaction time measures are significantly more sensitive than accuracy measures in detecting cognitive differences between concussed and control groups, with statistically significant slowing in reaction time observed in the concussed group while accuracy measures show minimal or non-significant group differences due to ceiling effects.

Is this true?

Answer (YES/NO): NO